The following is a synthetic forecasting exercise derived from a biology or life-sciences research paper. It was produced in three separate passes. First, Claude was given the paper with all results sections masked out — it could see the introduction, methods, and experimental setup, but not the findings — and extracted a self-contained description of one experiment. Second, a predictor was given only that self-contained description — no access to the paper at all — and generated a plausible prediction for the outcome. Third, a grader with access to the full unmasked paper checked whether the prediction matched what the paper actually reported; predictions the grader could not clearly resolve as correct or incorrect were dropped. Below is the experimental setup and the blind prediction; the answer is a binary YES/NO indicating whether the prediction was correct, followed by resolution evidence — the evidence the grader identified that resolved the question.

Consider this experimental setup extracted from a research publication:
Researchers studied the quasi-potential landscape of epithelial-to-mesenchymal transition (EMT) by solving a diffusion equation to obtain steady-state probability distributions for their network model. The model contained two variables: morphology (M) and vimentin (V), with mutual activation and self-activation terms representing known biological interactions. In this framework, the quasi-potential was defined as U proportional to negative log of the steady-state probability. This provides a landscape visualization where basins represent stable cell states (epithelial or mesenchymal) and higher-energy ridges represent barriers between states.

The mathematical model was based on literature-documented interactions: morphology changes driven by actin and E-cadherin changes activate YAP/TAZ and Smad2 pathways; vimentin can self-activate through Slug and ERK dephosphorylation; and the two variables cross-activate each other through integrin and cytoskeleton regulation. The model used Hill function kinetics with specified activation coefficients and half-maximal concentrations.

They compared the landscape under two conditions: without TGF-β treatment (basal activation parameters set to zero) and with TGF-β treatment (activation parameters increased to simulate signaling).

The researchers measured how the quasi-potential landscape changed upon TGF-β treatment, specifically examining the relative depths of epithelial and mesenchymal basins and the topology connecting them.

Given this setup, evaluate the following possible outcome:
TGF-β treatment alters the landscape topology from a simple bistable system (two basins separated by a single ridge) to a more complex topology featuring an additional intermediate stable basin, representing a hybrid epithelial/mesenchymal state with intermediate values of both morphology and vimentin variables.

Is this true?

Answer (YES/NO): NO